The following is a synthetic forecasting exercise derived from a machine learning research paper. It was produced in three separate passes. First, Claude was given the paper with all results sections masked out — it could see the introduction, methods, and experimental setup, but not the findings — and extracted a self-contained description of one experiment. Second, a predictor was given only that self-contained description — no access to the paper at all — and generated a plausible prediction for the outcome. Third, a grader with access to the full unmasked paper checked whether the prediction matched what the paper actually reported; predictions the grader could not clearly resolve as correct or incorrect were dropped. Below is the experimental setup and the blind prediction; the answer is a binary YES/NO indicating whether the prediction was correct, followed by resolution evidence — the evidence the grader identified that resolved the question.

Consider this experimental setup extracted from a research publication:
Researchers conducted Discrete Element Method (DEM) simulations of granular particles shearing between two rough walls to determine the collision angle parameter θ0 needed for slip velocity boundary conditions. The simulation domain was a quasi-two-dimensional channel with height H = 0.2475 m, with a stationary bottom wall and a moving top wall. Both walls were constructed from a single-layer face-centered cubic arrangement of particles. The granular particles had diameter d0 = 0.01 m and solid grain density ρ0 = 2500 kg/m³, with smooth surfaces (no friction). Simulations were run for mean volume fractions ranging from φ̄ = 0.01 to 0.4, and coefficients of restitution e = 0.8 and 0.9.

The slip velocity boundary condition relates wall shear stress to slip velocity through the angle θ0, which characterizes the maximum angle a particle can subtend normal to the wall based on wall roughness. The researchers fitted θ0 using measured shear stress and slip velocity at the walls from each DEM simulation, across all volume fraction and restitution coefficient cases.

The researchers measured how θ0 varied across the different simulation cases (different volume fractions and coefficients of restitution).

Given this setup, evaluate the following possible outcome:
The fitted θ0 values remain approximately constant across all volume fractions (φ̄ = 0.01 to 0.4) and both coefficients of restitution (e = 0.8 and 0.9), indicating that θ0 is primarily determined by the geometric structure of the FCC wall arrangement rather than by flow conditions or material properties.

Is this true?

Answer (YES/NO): NO